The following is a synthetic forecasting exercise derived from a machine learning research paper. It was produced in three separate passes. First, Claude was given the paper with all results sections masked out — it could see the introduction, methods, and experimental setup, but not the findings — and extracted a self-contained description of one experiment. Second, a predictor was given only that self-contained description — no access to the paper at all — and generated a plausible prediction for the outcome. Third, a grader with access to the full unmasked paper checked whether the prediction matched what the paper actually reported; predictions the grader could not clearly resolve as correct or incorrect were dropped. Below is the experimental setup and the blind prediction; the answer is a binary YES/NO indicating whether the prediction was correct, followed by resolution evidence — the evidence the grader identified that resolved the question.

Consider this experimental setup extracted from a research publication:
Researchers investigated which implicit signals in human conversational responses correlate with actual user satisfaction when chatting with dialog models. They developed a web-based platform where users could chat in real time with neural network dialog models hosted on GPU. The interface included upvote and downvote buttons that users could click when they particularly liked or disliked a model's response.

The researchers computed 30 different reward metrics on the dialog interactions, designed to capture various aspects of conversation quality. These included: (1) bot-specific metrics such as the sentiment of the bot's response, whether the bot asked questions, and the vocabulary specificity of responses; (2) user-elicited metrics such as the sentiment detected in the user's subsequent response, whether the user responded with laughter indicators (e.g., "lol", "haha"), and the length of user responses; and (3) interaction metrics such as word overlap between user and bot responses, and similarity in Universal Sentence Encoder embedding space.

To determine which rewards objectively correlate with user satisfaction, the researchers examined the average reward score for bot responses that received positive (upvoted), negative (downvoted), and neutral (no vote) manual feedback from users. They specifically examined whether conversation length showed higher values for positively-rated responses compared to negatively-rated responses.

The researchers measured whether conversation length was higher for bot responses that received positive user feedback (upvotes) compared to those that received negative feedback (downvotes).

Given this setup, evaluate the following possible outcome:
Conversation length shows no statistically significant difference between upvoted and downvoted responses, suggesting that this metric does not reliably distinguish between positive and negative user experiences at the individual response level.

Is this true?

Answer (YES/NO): YES